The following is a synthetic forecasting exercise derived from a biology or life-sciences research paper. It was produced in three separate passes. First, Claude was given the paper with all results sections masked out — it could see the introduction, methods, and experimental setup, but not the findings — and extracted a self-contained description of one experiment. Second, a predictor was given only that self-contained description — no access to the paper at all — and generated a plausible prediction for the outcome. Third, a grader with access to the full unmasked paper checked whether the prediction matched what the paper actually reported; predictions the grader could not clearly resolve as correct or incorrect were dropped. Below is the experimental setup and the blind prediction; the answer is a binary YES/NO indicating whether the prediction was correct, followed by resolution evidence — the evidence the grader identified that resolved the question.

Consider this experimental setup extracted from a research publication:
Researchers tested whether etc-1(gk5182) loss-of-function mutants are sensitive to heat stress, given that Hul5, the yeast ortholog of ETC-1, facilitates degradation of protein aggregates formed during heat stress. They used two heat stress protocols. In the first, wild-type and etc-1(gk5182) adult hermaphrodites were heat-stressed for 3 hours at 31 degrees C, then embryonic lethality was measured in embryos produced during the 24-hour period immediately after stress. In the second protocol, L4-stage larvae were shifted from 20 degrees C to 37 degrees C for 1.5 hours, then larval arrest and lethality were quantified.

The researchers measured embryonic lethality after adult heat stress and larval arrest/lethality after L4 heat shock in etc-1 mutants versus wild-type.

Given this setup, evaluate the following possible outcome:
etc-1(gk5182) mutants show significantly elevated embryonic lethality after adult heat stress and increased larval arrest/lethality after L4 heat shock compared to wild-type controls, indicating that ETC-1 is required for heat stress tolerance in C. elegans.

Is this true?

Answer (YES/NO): NO